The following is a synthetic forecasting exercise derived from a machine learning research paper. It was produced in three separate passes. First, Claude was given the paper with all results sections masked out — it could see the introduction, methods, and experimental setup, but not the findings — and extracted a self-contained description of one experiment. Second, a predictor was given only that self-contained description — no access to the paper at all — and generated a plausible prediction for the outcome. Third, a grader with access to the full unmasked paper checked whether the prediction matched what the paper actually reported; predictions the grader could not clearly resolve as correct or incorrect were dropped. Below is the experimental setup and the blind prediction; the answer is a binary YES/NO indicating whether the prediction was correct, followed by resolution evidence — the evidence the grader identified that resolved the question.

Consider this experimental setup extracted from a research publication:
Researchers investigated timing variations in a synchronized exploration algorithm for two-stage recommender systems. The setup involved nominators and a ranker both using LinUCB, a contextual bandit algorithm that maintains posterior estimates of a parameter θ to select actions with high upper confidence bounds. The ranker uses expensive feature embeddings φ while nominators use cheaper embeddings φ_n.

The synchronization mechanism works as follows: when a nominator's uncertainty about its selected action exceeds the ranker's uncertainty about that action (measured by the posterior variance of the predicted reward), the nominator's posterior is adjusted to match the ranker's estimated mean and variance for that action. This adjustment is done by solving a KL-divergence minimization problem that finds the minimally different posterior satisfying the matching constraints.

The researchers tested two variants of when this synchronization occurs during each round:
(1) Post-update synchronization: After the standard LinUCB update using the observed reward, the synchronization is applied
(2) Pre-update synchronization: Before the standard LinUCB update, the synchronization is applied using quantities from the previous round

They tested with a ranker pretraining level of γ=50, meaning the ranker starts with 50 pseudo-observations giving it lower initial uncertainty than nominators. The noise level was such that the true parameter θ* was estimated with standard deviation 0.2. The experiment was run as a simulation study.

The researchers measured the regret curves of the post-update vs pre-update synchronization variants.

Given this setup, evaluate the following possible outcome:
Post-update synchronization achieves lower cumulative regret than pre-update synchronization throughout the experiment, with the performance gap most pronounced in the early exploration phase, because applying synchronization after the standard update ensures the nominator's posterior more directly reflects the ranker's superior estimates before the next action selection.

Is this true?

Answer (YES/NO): NO